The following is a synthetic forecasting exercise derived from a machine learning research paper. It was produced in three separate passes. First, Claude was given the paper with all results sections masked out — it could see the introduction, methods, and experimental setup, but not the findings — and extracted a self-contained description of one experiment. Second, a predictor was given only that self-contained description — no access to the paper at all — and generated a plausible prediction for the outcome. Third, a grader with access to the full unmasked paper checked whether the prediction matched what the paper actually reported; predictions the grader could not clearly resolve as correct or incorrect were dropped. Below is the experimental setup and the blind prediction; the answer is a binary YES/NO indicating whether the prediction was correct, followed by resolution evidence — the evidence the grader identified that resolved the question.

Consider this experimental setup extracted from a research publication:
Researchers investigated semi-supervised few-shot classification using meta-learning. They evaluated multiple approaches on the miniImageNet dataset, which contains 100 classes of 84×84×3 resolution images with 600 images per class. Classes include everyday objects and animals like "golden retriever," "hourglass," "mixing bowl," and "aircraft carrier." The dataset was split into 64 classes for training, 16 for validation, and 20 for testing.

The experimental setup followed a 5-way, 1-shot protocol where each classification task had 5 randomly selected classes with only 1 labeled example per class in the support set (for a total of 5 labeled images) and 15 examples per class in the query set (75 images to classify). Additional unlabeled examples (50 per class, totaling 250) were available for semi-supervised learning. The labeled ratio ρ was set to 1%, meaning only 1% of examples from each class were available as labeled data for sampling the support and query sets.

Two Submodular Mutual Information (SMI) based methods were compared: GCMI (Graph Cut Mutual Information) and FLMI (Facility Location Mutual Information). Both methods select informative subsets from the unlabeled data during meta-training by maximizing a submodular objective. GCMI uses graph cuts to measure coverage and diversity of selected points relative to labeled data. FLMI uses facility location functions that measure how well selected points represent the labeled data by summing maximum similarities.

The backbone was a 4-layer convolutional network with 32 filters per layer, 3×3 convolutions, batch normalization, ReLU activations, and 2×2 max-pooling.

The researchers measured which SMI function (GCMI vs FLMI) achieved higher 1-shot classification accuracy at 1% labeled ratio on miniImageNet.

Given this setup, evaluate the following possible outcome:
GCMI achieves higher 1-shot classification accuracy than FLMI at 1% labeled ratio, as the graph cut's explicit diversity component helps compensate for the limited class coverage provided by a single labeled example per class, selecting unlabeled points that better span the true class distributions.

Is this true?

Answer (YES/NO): NO